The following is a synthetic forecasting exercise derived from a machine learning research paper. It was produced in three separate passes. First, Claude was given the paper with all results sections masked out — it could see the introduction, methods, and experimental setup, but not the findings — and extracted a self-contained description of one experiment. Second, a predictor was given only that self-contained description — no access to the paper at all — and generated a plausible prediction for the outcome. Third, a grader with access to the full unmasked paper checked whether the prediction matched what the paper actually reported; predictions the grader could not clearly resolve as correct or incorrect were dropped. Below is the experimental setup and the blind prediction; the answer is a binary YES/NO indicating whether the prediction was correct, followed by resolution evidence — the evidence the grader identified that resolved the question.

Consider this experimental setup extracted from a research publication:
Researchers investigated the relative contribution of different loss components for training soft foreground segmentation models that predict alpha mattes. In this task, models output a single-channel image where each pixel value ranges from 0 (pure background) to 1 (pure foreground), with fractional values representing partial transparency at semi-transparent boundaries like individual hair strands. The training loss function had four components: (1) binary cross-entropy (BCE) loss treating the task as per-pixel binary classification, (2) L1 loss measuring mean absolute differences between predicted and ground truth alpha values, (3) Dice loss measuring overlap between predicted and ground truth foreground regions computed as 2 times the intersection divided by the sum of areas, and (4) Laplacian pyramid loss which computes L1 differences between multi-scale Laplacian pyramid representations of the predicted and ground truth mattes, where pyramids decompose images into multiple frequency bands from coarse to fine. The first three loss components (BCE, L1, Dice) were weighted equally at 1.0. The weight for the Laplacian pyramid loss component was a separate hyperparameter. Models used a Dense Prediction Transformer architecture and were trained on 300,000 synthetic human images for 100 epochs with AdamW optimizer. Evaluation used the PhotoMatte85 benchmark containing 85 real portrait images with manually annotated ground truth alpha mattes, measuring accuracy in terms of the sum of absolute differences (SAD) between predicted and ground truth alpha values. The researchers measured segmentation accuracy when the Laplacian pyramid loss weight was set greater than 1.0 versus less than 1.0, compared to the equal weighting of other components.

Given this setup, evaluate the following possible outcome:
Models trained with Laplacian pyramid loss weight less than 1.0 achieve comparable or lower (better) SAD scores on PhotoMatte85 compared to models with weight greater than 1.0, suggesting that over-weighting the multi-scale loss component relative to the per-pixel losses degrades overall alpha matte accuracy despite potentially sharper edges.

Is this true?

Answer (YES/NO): YES